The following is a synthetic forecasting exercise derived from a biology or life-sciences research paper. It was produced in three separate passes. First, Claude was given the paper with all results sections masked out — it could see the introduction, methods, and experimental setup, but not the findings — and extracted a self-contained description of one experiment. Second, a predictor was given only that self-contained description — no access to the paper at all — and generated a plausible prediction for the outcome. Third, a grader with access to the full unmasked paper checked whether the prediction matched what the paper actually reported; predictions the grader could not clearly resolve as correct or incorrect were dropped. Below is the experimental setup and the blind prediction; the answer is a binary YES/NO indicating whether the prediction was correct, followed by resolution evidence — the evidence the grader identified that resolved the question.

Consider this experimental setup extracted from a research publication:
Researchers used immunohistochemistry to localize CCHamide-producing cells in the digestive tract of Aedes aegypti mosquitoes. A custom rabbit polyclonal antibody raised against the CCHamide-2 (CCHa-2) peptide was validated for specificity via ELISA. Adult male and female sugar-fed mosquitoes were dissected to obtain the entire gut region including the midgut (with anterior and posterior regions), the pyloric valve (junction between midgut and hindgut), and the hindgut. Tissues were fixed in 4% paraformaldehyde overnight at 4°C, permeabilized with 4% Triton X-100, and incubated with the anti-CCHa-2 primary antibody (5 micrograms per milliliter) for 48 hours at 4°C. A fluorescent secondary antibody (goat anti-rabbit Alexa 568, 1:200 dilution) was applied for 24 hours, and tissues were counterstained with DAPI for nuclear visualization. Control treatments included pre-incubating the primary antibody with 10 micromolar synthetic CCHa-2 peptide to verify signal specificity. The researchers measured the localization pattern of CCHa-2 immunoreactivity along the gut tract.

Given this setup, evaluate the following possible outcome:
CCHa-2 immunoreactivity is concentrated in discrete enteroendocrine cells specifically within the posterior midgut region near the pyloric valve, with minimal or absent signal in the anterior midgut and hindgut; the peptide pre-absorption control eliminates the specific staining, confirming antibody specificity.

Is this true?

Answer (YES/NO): YES